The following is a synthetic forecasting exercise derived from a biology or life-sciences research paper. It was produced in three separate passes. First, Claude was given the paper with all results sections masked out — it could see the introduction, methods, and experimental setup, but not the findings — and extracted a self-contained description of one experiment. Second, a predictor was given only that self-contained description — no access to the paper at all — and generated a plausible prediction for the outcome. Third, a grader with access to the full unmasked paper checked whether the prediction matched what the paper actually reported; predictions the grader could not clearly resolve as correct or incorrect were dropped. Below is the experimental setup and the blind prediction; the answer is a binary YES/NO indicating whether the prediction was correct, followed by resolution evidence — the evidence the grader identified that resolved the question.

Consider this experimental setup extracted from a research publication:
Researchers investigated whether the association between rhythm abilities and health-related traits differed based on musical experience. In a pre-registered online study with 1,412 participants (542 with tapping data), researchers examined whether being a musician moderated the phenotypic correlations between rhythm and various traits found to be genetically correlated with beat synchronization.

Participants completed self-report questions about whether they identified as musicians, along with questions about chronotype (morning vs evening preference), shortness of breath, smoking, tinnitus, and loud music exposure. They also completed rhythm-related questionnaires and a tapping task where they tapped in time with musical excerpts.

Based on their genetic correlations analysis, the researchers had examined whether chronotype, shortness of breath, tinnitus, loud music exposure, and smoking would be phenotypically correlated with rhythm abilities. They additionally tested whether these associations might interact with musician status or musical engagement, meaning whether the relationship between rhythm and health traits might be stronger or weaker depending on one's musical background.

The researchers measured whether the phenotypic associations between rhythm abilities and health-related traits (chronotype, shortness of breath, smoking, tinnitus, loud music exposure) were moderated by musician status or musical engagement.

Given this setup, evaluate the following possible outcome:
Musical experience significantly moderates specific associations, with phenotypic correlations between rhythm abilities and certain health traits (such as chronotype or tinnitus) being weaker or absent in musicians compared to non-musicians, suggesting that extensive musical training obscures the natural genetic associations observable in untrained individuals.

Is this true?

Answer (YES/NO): NO